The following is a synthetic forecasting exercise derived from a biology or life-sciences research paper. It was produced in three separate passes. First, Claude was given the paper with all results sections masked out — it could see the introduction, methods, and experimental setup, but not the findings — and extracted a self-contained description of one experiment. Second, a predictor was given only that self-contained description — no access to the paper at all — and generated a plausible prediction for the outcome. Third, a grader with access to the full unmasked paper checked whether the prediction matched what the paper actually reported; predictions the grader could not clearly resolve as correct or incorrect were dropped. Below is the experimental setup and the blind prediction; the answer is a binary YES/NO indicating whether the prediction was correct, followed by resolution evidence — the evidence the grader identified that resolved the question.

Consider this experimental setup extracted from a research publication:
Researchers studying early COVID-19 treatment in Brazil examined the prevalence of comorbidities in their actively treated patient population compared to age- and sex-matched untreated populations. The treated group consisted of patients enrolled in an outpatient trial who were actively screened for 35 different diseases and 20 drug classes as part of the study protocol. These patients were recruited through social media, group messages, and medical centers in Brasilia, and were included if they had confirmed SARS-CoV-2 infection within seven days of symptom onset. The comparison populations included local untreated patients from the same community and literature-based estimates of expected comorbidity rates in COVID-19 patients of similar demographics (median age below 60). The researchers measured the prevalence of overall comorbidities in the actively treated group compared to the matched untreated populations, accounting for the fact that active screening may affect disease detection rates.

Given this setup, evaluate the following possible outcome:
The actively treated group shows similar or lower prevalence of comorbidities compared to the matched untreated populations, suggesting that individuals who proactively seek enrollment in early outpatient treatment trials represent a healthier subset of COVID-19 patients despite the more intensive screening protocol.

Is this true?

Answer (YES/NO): NO